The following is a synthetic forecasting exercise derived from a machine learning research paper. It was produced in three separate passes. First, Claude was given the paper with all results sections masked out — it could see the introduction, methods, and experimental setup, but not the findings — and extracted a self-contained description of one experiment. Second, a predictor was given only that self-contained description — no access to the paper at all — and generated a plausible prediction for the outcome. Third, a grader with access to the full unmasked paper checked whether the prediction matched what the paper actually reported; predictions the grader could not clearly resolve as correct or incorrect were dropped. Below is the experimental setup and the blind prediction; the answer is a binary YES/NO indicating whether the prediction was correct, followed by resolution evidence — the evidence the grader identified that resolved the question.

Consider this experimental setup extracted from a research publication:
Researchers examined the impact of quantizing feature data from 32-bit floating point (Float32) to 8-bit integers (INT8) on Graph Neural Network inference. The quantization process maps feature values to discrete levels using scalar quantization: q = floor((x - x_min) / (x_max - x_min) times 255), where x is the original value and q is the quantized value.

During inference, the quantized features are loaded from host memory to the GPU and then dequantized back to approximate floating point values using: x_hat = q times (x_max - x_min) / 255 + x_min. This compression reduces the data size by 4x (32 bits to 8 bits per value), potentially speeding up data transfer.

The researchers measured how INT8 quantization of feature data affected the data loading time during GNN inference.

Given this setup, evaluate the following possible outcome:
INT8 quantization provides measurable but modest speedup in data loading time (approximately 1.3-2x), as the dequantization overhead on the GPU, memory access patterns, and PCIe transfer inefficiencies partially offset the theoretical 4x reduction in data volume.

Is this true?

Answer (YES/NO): NO